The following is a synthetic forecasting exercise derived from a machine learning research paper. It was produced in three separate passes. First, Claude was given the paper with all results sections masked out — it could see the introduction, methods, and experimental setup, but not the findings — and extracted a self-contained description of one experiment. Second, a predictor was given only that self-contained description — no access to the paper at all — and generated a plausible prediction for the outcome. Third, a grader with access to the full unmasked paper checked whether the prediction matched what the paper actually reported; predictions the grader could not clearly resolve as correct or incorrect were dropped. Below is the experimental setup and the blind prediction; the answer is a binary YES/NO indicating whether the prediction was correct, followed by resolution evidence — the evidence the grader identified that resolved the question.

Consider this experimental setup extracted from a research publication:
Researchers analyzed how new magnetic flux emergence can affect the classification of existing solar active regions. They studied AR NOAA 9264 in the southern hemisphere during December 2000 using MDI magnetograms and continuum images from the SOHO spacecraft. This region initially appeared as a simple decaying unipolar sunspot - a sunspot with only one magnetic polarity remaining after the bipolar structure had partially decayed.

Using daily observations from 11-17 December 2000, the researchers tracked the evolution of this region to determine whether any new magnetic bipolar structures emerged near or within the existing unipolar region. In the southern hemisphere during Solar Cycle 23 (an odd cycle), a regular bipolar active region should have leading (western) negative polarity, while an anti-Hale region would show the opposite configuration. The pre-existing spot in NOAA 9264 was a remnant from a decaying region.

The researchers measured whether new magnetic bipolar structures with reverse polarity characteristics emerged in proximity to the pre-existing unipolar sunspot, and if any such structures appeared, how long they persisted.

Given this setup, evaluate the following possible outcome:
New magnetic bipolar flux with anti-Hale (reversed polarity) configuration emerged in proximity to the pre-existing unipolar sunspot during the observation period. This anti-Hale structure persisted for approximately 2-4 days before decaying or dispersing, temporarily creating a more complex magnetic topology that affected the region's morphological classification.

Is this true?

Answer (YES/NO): NO